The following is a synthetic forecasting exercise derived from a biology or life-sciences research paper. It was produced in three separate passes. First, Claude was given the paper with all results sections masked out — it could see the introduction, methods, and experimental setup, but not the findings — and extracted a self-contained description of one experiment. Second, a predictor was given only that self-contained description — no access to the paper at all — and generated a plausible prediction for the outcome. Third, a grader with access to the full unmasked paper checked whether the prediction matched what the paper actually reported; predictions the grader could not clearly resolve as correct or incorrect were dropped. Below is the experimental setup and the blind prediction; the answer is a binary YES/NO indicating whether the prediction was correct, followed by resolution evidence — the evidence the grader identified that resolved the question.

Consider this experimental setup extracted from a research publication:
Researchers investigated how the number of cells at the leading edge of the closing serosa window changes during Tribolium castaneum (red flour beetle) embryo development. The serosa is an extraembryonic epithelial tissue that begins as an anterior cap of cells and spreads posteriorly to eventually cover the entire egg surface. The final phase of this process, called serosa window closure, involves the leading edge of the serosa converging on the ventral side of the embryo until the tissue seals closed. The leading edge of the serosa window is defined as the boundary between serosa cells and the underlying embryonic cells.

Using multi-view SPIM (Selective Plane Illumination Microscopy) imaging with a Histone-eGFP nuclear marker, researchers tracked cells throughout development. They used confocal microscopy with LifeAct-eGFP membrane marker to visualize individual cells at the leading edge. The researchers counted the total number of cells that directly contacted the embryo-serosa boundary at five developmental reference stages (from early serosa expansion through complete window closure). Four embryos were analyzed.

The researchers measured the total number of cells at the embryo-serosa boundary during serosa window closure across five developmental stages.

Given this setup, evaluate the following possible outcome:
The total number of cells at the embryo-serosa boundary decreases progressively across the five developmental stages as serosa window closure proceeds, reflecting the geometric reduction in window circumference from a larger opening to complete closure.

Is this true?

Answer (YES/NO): YES